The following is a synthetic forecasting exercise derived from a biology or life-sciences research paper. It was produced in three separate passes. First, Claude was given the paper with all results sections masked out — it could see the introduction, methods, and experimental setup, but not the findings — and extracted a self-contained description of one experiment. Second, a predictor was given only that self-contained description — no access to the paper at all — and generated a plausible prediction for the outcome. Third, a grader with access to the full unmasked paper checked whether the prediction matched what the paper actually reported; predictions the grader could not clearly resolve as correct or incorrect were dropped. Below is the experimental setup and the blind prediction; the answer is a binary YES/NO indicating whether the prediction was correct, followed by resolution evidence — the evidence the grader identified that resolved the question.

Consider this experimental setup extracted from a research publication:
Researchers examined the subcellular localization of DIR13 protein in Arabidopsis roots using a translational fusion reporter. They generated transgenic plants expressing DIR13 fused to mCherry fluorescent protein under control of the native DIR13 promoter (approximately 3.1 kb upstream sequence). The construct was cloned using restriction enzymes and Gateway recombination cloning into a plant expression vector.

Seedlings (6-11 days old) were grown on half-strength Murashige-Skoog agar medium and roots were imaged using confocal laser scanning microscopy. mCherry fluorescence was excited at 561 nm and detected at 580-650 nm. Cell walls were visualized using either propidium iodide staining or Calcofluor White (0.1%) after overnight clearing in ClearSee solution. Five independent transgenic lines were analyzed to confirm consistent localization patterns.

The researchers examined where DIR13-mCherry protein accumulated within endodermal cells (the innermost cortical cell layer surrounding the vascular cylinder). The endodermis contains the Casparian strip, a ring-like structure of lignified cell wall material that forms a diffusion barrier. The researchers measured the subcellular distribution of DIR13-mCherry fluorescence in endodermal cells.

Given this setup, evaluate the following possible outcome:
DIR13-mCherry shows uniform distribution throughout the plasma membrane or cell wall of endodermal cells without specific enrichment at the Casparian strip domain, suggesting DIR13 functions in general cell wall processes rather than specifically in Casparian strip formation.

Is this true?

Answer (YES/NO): NO